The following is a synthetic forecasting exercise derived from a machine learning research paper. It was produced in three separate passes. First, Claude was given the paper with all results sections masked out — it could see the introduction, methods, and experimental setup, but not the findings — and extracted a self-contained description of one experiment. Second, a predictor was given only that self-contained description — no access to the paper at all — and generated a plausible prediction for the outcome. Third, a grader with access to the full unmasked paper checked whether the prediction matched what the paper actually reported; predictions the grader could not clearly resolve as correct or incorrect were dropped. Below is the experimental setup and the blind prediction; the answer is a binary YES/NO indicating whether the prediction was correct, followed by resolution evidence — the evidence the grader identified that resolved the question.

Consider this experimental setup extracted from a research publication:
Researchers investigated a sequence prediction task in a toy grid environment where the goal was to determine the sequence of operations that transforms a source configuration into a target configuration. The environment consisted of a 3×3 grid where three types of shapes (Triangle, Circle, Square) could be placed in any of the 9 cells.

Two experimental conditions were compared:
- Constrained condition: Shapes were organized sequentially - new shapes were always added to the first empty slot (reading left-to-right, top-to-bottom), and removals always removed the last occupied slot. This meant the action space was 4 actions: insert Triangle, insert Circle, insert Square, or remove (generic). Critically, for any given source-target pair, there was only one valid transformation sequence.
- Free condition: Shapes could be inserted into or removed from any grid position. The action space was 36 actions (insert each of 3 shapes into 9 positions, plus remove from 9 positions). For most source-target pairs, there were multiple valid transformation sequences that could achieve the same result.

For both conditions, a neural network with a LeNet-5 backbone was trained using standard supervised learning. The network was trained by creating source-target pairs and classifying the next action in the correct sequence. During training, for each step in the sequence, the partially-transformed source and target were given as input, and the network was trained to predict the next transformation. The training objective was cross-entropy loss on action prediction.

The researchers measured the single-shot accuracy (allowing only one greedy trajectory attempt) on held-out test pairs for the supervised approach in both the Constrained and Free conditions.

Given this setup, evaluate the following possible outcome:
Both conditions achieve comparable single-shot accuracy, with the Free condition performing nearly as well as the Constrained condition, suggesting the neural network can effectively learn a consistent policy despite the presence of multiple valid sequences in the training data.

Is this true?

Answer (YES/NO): NO